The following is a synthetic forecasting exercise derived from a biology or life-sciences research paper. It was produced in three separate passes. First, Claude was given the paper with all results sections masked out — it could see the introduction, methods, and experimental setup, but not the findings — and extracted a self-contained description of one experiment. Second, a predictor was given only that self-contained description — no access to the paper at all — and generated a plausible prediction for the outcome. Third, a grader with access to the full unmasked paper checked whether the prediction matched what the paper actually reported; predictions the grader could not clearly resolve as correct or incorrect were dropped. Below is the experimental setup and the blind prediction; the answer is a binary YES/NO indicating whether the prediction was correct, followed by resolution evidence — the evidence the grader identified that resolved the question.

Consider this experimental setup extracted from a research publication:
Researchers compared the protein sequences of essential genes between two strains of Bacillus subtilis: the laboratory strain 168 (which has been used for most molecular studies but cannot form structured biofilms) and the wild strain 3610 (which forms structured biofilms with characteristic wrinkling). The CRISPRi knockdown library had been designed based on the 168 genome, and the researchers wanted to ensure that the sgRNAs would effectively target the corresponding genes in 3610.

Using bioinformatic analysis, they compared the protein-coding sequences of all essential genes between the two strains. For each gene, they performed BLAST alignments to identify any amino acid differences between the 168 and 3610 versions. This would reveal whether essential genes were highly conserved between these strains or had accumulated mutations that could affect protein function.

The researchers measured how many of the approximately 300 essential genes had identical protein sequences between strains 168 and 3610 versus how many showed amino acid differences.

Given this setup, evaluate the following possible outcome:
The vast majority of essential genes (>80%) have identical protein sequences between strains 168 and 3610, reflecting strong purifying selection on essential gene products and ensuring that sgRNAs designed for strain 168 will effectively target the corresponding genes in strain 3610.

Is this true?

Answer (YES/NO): YES